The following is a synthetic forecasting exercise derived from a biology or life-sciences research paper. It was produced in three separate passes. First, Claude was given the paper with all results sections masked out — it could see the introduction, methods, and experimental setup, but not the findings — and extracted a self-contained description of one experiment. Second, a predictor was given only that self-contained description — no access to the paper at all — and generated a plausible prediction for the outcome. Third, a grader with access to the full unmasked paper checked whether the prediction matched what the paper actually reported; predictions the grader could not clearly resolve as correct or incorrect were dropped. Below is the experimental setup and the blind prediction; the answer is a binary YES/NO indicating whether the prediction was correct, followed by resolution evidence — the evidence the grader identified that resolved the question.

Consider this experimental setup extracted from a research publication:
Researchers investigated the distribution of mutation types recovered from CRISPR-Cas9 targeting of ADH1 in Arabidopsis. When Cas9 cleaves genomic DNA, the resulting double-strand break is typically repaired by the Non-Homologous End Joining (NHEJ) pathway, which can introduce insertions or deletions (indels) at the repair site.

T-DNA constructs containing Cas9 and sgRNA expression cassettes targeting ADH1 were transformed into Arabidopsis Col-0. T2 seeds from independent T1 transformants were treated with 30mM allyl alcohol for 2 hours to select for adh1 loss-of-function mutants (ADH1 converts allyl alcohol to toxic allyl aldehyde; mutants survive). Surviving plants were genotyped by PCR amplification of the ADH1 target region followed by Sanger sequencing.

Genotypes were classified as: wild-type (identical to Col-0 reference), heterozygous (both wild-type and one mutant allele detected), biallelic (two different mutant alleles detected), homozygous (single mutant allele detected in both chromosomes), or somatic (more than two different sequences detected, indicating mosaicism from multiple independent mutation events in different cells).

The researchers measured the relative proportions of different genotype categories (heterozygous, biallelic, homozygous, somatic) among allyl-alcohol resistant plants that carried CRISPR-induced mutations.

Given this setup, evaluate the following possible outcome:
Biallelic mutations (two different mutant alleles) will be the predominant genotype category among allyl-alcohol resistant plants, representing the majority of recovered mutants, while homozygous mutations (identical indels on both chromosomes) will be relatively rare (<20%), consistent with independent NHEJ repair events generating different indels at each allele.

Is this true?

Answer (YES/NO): NO